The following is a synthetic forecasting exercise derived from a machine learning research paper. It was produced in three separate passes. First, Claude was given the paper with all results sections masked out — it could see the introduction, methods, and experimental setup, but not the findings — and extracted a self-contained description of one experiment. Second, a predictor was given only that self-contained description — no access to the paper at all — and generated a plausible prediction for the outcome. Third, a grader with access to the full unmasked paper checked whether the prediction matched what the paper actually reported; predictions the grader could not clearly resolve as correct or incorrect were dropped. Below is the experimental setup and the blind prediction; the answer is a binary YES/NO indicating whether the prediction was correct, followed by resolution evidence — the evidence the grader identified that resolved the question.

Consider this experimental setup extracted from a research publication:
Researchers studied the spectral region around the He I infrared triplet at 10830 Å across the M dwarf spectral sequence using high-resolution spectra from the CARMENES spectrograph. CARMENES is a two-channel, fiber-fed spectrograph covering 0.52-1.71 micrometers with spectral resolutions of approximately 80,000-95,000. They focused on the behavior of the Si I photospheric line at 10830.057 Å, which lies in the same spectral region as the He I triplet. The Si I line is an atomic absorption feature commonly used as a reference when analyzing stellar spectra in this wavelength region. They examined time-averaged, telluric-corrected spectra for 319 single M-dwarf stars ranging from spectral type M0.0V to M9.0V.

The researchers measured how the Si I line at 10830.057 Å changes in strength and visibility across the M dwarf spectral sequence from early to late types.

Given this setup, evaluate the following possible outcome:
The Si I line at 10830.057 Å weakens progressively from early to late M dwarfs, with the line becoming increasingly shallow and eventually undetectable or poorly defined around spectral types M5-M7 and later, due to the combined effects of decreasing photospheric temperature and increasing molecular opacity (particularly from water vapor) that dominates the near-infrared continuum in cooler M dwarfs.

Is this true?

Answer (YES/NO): NO